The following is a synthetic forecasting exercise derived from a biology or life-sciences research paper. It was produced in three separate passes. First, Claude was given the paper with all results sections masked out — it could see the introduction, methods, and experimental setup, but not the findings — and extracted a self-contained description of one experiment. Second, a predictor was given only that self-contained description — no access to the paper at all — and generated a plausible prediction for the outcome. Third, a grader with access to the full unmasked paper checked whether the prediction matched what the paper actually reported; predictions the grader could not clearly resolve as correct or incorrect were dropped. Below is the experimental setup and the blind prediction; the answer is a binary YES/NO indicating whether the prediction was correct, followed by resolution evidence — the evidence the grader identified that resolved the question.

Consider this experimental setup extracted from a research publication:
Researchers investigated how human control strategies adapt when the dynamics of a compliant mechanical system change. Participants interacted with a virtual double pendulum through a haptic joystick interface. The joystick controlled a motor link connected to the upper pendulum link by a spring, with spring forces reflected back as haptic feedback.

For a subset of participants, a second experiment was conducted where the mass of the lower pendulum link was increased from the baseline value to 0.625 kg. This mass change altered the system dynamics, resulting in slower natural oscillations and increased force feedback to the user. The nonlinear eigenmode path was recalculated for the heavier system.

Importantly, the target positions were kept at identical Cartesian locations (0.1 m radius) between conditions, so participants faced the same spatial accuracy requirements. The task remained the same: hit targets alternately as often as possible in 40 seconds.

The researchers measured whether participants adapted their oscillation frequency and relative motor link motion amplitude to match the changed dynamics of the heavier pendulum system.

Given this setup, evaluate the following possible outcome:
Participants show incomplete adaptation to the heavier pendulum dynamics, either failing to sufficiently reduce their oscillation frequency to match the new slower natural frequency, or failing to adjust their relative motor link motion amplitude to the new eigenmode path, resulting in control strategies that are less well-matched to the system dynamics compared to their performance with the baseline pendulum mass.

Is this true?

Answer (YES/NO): NO